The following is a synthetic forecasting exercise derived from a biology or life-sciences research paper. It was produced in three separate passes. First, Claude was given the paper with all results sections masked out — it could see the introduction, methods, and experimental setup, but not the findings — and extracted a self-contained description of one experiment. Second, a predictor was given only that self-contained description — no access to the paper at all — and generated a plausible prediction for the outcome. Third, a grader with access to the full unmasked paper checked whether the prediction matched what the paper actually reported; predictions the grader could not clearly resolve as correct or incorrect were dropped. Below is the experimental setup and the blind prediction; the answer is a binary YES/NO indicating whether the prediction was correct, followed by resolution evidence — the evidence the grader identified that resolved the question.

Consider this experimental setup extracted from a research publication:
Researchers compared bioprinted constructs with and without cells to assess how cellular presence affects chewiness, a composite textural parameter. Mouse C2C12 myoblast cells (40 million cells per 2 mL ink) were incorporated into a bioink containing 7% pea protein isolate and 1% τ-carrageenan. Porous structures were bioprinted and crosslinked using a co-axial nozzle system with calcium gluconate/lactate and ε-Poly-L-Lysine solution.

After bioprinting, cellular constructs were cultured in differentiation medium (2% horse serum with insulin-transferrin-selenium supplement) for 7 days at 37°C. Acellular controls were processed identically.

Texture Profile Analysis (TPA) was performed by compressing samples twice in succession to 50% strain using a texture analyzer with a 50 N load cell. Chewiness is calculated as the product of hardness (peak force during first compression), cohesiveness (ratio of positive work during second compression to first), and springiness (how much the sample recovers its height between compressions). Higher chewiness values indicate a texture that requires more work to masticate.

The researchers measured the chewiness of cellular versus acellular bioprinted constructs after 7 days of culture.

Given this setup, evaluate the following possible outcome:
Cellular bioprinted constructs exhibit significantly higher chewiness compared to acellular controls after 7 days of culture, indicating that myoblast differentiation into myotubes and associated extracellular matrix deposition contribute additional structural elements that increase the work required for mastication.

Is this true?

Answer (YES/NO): NO